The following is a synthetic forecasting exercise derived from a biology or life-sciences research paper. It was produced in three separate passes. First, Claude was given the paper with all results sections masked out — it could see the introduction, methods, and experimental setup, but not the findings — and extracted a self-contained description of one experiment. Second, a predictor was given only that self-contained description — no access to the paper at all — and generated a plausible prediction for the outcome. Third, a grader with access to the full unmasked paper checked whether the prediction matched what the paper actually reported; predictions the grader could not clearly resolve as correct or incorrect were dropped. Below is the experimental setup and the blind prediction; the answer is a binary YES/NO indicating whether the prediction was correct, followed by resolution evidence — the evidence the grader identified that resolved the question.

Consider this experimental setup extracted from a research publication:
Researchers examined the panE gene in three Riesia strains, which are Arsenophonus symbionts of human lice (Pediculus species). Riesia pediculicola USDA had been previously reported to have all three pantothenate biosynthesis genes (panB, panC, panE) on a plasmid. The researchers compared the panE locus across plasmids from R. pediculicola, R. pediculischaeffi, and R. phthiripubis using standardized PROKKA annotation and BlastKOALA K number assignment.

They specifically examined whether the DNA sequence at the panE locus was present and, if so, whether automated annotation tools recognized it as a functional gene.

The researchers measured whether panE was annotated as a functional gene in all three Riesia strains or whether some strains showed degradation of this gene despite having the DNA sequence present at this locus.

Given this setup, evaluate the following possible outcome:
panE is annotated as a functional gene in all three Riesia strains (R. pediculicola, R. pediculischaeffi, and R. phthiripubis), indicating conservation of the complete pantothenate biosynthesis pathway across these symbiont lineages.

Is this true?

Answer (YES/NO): NO